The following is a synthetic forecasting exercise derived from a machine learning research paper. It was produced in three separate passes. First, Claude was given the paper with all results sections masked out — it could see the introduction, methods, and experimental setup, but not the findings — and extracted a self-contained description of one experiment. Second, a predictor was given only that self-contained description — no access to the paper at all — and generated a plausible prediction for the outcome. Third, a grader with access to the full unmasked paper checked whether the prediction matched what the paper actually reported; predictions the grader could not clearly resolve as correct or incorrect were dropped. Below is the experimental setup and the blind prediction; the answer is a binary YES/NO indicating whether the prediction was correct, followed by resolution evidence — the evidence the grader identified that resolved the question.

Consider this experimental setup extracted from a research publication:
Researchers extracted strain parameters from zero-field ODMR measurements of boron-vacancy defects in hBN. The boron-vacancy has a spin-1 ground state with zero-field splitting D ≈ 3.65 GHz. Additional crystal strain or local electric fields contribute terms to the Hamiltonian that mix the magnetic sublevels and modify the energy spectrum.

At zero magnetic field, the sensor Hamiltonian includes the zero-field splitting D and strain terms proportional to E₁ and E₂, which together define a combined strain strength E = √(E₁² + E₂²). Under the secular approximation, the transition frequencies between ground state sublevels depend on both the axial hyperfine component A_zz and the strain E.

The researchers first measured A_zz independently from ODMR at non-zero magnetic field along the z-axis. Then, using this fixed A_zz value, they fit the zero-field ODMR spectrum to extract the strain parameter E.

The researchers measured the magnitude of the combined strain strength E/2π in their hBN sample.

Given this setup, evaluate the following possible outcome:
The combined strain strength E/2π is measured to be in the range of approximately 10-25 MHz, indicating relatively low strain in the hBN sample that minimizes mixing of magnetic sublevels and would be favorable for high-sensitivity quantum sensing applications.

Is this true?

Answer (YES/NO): YES